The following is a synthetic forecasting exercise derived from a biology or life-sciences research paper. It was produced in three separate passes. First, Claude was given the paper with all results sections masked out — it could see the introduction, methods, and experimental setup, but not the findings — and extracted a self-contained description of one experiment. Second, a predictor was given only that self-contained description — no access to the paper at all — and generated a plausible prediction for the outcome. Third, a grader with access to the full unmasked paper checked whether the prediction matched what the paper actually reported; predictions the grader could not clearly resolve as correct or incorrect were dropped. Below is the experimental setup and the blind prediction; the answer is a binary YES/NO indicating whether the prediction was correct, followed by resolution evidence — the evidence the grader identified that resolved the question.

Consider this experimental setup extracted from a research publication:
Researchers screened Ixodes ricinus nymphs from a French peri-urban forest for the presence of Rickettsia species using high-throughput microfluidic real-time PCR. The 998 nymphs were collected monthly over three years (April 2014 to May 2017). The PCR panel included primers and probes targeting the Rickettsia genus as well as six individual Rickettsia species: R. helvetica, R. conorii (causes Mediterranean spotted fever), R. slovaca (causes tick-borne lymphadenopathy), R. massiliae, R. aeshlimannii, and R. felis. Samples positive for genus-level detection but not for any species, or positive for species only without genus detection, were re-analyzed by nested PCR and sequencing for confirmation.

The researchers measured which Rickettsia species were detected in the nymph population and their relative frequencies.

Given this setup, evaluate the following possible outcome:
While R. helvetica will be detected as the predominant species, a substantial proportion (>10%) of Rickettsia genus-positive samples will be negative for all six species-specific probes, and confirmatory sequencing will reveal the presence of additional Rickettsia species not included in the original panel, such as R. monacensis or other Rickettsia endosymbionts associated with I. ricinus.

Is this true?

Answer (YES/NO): NO